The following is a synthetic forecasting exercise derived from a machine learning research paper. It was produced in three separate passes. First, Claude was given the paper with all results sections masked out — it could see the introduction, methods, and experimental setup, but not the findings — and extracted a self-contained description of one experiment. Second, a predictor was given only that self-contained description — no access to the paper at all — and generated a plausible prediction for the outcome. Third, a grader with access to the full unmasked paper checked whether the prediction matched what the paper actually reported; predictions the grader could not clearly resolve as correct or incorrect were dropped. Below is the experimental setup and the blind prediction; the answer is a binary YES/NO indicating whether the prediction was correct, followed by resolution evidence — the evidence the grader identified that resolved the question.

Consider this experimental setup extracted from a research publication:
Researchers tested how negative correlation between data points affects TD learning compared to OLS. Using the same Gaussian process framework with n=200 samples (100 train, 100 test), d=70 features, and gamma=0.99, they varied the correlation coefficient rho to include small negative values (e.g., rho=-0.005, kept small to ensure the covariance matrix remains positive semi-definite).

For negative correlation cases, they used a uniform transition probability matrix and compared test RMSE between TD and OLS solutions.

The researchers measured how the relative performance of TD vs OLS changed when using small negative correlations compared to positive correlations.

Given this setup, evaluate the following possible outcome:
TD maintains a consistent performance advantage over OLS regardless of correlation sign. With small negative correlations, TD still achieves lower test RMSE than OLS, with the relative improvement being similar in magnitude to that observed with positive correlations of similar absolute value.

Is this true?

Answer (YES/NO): NO